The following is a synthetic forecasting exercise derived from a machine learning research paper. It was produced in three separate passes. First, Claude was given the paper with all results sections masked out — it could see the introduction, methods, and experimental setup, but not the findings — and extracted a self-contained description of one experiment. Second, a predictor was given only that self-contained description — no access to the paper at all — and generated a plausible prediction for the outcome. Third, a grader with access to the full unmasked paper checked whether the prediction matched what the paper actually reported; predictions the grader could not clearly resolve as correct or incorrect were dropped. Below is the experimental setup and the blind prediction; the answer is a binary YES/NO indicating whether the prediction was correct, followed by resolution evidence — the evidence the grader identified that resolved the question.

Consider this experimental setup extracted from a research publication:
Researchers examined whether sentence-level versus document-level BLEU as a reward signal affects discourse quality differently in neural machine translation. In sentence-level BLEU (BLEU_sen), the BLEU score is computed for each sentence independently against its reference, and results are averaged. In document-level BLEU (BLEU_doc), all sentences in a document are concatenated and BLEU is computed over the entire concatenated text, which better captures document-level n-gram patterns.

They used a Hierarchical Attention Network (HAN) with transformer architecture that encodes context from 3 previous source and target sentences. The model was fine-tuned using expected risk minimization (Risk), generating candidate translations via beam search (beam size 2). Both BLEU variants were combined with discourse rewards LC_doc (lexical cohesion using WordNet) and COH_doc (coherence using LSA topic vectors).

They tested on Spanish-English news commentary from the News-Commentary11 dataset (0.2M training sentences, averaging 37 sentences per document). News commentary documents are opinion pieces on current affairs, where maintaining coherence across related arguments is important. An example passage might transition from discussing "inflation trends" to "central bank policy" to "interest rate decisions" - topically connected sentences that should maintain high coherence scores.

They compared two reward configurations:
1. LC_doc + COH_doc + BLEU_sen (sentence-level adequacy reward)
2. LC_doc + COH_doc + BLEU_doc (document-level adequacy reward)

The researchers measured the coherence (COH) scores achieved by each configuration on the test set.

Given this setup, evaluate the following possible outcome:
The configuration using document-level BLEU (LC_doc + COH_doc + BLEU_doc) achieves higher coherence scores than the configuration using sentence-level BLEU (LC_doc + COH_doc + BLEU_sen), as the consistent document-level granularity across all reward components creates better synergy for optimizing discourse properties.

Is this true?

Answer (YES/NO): YES